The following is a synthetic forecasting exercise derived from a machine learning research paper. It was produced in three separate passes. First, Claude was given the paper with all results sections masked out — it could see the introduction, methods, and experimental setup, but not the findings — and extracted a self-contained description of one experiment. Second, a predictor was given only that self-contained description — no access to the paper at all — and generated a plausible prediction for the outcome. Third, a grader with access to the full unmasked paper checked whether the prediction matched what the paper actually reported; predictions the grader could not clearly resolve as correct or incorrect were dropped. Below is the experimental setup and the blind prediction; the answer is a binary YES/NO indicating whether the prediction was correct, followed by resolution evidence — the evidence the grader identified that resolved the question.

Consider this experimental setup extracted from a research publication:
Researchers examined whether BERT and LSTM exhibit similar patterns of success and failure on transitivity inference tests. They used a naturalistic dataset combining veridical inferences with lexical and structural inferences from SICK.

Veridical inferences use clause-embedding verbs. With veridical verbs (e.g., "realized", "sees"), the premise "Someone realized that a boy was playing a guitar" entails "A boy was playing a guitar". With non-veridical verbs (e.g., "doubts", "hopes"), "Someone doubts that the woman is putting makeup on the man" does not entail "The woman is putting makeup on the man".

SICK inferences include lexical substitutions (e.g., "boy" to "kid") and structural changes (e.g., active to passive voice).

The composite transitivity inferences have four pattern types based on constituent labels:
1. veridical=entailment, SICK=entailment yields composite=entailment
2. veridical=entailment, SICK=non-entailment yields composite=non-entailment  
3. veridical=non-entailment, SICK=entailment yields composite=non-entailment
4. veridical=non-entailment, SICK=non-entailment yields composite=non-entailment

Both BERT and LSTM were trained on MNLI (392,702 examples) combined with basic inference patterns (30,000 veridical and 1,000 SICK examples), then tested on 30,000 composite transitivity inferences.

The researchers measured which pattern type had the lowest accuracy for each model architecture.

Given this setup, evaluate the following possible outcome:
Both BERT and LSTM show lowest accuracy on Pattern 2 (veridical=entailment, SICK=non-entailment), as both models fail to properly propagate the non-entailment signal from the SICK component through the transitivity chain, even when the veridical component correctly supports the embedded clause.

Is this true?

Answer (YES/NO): YES